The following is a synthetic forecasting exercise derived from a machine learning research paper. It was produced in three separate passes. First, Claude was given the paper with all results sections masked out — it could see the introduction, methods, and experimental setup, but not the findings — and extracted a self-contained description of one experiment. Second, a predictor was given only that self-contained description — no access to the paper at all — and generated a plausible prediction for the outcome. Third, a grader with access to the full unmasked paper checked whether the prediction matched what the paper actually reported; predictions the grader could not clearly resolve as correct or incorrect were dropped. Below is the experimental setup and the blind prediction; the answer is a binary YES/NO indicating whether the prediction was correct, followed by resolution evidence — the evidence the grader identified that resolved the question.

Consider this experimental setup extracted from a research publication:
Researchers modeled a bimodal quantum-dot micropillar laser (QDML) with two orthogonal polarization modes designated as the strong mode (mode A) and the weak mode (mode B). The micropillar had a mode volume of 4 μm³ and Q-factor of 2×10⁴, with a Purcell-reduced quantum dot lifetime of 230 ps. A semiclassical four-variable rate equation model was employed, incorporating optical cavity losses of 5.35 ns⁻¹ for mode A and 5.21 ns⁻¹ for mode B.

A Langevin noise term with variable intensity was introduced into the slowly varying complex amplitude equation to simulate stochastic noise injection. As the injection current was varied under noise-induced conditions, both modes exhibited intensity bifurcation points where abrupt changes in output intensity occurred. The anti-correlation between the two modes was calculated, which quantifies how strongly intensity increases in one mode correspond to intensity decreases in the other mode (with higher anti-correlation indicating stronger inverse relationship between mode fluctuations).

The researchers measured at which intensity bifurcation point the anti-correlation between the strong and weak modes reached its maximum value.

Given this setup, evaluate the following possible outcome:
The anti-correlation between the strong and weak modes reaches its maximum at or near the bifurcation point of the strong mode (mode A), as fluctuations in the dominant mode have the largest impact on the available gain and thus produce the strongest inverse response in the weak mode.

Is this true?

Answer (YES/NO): NO